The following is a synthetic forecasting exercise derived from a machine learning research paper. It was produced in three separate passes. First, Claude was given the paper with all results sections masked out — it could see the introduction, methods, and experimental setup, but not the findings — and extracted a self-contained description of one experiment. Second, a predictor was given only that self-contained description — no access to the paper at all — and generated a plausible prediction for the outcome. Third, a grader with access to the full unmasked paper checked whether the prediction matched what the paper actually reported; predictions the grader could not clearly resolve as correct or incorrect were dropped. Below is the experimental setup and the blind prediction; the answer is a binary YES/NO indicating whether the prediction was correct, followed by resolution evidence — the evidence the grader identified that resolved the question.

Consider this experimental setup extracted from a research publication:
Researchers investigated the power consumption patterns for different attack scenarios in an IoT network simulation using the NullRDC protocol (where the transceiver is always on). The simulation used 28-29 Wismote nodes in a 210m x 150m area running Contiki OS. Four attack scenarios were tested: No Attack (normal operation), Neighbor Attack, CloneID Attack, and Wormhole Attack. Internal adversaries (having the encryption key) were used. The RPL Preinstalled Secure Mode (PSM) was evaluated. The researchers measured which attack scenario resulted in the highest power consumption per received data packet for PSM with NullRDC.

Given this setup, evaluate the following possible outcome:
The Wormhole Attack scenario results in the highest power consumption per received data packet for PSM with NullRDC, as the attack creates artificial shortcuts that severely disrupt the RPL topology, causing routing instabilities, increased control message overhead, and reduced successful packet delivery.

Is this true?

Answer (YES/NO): YES